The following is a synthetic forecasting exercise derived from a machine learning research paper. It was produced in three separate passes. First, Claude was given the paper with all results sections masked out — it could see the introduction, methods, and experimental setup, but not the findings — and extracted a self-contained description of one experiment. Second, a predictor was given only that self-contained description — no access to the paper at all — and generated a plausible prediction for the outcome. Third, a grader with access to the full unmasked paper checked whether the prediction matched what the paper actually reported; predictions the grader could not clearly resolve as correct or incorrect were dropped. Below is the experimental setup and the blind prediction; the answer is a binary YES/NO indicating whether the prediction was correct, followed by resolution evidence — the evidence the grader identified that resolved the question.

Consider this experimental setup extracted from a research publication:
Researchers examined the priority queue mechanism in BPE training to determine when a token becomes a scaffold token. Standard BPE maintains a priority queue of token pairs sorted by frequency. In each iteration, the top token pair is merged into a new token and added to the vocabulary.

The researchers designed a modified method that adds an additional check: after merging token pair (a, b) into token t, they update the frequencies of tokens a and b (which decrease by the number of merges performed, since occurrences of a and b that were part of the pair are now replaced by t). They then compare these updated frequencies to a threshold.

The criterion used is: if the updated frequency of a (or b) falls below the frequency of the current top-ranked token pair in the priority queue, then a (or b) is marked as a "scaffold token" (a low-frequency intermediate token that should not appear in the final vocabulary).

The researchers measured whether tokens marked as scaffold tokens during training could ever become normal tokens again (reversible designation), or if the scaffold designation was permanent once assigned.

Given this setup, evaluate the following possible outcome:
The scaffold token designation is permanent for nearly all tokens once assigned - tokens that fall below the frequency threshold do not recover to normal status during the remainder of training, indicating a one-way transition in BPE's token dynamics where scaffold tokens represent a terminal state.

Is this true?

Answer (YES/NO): NO